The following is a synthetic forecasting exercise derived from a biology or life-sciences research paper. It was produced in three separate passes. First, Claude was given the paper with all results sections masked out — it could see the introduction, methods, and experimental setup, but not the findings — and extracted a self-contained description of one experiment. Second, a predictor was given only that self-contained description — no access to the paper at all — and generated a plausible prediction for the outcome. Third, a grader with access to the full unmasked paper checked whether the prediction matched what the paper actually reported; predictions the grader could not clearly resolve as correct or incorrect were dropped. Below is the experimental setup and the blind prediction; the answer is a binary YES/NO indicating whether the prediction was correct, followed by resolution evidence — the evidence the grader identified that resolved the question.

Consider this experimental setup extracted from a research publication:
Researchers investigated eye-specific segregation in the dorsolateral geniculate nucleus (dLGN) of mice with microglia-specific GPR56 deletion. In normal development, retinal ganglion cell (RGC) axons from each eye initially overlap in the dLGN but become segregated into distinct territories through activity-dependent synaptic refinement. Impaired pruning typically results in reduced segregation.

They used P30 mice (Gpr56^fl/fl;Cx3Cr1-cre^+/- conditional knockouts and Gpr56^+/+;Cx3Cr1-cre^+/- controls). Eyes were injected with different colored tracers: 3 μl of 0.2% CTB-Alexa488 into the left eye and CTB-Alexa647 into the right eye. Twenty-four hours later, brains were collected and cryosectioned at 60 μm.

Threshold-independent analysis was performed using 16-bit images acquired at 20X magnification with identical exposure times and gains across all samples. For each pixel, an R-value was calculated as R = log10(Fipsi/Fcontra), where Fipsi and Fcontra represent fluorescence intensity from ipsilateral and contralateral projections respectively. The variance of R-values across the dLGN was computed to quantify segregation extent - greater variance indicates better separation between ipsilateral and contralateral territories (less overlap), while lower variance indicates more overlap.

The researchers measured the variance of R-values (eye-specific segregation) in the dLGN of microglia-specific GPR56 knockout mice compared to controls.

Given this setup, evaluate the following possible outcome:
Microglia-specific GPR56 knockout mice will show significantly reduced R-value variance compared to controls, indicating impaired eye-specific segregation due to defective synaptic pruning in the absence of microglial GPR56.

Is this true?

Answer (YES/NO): YES